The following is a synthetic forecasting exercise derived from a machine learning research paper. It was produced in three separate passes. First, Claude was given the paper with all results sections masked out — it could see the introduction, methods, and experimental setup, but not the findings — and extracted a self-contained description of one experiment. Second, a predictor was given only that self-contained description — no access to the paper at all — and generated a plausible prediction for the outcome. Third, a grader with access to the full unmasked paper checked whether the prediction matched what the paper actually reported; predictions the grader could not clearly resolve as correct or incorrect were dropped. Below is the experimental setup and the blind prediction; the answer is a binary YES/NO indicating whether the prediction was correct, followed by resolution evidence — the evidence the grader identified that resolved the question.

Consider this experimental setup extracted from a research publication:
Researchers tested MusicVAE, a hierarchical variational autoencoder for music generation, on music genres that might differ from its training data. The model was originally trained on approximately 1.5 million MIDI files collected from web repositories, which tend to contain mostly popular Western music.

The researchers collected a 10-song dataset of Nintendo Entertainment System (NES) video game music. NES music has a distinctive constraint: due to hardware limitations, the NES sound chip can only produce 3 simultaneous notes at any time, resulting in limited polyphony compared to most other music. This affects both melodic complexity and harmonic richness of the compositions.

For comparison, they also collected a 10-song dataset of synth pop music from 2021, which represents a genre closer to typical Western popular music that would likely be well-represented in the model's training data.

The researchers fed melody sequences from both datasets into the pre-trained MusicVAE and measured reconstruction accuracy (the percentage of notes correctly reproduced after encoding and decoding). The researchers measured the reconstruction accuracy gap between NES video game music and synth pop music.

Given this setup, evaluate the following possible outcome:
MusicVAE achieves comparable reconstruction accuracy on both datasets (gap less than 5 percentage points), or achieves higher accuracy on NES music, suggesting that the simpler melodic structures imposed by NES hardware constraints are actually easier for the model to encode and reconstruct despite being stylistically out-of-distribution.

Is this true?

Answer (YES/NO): NO